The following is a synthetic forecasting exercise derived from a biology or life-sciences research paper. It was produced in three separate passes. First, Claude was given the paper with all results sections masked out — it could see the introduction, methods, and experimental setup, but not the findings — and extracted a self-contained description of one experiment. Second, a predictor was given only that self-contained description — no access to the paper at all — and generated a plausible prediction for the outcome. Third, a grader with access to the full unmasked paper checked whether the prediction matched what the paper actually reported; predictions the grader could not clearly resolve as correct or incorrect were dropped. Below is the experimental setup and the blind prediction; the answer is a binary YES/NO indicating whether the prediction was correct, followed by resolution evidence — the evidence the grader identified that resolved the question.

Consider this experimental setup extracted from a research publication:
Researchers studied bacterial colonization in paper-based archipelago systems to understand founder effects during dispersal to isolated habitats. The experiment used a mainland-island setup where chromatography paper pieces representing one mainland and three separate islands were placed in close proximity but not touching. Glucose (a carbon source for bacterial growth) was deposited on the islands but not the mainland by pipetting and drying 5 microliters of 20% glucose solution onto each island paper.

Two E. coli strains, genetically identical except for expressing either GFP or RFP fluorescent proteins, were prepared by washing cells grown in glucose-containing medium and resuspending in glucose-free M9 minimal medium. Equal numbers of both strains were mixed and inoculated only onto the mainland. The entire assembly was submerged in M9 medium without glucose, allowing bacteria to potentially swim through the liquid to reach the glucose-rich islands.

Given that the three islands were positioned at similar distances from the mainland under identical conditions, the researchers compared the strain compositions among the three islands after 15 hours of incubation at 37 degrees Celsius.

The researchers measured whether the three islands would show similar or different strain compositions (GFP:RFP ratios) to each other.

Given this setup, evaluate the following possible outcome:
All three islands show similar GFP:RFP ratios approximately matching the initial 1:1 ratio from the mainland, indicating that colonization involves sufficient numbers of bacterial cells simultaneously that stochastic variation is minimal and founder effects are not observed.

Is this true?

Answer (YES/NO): NO